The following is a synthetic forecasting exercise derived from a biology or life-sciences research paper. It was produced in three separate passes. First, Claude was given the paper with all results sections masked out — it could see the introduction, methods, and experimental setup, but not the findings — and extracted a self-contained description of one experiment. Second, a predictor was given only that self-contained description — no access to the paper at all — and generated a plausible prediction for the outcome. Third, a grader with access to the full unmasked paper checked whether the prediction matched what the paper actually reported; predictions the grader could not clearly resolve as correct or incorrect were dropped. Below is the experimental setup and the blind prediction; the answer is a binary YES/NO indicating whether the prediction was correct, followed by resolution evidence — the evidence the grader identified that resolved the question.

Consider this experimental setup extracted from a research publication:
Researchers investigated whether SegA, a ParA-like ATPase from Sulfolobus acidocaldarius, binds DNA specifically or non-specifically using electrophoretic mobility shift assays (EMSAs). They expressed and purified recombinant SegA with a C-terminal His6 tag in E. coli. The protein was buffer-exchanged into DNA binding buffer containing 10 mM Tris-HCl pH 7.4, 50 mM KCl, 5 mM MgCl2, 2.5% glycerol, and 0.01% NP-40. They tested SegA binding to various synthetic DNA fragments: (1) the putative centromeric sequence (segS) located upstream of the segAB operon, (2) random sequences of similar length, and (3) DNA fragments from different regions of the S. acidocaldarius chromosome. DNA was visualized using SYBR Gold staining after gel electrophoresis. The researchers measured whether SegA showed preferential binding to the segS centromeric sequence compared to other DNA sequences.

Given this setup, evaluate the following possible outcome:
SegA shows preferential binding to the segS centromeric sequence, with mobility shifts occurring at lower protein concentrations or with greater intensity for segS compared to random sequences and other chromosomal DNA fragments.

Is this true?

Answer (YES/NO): NO